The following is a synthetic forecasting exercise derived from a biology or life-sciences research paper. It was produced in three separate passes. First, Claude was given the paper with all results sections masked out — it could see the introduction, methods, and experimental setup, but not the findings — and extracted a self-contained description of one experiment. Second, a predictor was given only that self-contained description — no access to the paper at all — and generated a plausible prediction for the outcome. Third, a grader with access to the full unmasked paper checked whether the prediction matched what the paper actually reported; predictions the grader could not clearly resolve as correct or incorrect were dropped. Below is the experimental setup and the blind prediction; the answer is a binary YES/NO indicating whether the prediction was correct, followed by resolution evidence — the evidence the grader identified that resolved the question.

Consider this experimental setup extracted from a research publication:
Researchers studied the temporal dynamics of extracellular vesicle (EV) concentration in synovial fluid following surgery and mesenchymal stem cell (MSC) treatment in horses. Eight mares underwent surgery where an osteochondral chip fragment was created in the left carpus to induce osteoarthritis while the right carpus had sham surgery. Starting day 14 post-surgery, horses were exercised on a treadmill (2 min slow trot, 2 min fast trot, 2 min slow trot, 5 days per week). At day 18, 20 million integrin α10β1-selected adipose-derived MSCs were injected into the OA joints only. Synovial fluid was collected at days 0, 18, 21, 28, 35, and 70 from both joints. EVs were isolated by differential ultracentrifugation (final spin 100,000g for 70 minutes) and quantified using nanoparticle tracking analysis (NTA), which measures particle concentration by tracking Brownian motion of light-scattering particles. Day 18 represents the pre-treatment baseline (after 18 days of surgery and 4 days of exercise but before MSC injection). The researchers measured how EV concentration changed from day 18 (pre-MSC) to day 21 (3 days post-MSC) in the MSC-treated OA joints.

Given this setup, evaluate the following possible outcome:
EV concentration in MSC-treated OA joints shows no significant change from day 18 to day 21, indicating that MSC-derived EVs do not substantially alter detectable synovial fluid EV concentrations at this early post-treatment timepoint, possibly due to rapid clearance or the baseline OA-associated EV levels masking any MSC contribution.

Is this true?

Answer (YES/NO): YES